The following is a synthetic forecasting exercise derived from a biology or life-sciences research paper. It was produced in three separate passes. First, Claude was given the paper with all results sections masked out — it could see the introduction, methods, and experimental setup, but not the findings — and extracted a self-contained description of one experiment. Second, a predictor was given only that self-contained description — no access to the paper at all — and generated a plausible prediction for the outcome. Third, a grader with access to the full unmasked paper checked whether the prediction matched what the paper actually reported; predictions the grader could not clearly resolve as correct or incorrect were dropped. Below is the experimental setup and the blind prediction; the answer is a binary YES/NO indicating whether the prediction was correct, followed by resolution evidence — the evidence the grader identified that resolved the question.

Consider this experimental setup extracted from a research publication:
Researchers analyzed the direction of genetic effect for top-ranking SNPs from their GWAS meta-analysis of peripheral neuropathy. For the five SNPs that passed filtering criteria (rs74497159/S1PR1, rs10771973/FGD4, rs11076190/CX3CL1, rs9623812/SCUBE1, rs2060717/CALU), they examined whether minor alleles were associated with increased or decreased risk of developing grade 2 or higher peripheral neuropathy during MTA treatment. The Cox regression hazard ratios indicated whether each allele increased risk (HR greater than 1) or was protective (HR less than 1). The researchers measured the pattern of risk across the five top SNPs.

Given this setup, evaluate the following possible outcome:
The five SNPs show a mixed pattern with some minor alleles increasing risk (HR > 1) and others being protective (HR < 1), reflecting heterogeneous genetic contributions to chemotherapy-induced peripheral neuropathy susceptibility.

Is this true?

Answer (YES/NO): YES